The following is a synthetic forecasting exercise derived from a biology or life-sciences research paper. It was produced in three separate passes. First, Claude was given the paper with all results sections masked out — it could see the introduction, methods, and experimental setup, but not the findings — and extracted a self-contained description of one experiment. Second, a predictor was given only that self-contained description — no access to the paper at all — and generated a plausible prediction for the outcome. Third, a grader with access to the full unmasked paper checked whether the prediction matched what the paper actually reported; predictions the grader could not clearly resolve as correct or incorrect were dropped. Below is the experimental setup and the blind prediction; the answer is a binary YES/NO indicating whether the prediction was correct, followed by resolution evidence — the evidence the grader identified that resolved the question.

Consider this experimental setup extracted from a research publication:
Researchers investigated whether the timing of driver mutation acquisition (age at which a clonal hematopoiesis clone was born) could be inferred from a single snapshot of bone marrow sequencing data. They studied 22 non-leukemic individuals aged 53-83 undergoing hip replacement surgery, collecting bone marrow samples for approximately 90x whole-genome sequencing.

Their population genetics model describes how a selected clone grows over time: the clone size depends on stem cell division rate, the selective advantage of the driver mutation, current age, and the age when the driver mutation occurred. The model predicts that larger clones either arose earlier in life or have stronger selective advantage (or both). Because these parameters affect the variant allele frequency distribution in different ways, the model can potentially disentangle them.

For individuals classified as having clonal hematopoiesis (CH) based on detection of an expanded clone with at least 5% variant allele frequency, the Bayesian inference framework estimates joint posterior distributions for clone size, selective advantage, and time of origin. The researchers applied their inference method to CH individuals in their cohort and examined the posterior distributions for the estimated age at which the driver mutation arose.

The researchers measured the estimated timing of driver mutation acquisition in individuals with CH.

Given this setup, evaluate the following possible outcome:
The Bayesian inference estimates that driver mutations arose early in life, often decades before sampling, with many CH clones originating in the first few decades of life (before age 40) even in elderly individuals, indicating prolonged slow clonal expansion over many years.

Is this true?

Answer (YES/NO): YES